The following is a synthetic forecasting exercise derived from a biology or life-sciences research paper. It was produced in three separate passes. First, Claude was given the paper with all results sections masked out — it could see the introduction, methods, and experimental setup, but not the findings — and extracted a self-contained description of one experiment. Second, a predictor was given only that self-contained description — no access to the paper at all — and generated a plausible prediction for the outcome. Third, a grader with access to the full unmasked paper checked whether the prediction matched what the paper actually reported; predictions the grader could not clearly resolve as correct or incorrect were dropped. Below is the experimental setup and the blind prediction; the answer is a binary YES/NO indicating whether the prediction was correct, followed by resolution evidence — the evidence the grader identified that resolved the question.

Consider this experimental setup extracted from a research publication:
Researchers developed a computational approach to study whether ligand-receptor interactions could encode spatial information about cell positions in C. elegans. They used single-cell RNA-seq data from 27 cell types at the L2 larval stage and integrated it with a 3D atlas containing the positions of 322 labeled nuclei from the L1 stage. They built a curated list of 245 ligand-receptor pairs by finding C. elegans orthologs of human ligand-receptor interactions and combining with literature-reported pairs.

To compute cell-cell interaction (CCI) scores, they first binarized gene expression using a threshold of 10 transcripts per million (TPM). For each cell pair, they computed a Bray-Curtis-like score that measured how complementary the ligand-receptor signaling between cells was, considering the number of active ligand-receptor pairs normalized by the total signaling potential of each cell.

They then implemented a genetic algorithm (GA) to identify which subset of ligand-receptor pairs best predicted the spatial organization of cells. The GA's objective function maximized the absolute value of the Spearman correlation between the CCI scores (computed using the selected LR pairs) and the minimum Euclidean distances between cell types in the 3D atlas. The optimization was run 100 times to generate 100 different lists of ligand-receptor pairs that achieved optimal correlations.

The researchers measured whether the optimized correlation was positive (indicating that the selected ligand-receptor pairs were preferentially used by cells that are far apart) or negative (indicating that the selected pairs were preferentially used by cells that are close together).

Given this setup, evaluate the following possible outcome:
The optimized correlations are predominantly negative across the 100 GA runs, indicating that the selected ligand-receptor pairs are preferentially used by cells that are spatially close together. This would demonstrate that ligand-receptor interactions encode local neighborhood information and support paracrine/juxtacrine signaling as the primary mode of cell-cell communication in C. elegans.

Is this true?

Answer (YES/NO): YES